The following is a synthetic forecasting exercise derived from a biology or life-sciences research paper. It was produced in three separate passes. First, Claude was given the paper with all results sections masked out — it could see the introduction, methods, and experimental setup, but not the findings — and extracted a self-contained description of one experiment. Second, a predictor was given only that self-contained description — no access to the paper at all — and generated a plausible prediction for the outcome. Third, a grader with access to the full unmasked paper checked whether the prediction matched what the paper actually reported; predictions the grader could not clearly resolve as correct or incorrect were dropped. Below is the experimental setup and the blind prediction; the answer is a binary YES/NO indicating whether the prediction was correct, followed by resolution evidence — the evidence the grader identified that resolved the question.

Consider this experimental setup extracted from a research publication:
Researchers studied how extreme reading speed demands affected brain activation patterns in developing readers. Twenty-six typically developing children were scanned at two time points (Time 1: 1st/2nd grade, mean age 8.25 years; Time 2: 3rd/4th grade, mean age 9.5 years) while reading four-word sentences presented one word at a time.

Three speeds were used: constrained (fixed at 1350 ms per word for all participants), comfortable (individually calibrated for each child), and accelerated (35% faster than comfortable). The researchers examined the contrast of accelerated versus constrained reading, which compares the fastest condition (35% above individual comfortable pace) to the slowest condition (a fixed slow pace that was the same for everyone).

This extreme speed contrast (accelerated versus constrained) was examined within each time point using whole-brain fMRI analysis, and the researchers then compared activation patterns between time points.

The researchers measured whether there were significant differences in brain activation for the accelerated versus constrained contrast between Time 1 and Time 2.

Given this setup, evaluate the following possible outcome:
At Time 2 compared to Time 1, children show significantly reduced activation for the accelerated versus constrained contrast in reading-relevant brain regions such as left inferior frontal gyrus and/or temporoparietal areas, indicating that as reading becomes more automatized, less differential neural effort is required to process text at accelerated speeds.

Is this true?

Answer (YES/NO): NO